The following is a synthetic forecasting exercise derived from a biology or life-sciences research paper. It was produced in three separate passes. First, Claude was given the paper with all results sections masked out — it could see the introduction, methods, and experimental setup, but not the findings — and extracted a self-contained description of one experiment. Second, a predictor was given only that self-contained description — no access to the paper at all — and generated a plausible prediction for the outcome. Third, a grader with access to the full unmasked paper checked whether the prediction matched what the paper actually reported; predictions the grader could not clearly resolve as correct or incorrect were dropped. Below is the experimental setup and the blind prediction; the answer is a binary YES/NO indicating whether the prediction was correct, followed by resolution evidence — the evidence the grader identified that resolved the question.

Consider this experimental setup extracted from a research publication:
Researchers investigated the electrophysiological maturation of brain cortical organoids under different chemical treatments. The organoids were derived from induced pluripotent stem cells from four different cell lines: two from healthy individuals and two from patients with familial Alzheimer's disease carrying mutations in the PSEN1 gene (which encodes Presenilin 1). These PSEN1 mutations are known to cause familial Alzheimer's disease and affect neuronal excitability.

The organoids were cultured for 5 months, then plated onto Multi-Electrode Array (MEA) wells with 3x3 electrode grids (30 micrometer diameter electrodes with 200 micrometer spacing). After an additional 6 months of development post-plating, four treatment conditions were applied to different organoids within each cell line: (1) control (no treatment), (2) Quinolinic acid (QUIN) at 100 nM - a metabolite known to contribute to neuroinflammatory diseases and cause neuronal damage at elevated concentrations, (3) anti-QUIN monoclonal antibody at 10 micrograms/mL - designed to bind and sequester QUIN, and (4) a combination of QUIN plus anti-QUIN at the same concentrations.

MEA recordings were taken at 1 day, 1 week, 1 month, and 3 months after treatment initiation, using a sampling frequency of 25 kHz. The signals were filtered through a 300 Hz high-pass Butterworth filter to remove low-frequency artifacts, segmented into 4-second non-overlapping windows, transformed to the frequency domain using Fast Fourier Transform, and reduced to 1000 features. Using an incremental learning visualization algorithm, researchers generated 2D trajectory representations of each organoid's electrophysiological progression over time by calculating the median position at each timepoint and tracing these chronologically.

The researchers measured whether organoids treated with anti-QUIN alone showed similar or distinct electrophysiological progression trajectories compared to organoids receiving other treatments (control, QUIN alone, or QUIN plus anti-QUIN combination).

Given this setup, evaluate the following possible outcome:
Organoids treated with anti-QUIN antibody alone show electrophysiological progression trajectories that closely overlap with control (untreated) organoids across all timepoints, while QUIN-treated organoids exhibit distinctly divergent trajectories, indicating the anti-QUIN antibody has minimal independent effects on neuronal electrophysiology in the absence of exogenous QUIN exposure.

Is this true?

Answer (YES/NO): NO